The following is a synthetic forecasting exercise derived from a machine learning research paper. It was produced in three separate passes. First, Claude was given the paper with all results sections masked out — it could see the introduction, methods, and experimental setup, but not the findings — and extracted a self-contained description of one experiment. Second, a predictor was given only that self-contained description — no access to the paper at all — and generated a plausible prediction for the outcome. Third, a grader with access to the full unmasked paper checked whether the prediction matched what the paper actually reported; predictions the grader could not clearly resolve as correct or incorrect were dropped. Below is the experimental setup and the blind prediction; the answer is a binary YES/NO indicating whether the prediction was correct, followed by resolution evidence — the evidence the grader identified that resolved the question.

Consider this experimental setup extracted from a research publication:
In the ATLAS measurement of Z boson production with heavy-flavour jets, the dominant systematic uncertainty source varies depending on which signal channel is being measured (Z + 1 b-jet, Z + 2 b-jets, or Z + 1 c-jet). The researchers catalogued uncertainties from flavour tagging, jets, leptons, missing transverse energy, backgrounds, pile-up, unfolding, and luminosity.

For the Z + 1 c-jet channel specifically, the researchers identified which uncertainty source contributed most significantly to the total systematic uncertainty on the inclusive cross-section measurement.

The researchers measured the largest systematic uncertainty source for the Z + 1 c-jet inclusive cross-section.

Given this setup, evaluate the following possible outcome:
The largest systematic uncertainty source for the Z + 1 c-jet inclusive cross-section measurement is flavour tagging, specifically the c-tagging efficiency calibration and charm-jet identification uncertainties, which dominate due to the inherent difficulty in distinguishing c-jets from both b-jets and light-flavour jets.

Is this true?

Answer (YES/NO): YES